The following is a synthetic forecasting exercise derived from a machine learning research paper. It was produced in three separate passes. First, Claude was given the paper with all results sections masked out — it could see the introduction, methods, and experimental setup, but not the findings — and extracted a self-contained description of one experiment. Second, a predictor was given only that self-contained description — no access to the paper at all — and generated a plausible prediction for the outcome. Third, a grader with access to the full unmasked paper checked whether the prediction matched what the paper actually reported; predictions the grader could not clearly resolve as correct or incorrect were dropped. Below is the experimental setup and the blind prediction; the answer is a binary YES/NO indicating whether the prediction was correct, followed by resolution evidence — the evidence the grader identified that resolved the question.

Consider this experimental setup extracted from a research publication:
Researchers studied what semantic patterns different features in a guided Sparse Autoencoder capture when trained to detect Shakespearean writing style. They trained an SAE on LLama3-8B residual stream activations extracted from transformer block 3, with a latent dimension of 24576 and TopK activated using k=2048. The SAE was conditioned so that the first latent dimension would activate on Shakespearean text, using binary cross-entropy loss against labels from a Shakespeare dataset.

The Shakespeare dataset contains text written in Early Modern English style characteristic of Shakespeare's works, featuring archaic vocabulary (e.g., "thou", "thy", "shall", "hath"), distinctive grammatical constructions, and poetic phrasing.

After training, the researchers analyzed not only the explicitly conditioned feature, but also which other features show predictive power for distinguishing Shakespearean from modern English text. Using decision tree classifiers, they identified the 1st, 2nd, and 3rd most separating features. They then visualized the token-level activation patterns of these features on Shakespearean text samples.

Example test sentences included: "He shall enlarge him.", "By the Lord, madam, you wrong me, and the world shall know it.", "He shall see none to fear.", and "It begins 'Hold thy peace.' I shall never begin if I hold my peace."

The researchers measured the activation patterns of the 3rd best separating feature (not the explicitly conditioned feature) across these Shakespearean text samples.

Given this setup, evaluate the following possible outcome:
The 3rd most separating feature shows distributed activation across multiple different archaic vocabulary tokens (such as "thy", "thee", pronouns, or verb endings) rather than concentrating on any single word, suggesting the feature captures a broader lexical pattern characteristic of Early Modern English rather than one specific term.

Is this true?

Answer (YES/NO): NO